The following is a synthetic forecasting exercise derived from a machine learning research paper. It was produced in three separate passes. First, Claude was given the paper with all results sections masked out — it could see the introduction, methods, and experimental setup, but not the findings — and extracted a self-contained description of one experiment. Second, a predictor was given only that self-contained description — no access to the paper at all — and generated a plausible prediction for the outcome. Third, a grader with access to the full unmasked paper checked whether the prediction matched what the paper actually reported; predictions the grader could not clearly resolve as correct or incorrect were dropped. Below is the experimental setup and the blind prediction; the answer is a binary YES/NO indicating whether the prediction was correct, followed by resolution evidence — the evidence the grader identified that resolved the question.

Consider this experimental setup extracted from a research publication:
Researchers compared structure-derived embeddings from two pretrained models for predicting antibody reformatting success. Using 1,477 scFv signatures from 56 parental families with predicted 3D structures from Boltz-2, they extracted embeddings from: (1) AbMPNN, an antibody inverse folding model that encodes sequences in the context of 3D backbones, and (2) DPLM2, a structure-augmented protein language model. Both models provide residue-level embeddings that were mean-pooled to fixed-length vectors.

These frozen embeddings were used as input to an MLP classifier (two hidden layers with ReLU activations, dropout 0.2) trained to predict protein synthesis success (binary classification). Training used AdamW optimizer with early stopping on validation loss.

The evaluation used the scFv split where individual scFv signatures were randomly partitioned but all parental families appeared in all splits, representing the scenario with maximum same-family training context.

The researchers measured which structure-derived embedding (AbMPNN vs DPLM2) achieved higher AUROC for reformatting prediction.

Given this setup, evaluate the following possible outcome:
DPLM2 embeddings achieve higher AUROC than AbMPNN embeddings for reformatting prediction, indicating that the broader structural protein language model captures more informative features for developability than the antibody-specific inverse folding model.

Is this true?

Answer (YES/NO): YES